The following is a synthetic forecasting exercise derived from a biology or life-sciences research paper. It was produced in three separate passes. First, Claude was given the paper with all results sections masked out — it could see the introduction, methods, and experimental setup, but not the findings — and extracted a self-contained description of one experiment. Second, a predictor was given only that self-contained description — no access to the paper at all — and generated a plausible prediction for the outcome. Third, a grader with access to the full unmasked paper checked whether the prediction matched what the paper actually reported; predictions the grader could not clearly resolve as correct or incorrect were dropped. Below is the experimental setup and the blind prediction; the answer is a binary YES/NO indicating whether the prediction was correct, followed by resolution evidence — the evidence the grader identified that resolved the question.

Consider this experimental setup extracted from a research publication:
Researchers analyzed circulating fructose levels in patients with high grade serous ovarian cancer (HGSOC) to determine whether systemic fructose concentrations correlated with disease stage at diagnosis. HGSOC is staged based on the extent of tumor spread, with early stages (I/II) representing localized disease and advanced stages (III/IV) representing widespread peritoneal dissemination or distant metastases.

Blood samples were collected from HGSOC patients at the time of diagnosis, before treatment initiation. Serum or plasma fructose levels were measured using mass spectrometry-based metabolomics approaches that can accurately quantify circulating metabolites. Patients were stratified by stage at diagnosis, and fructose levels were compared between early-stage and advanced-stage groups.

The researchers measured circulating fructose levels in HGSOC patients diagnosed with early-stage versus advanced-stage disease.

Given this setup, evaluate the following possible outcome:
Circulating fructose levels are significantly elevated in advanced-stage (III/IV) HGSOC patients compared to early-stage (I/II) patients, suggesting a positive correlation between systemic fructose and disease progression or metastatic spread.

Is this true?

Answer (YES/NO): YES